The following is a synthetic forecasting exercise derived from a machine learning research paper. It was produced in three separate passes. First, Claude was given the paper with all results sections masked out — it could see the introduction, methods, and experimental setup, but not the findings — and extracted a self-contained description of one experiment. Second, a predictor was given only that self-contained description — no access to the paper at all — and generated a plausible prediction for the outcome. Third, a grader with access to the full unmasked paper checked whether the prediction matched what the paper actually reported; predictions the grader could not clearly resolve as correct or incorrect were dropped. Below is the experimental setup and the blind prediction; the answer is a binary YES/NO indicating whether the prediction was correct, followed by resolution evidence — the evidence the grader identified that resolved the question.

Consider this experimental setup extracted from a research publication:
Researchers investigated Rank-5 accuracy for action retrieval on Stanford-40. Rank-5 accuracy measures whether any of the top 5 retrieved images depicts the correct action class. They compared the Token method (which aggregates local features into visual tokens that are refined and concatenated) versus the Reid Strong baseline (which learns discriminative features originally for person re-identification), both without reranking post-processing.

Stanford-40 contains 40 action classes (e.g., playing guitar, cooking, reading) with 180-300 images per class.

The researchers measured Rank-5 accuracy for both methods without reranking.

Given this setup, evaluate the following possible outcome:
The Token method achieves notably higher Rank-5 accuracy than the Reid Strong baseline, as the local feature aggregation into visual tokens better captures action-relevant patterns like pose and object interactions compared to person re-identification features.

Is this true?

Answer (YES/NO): YES